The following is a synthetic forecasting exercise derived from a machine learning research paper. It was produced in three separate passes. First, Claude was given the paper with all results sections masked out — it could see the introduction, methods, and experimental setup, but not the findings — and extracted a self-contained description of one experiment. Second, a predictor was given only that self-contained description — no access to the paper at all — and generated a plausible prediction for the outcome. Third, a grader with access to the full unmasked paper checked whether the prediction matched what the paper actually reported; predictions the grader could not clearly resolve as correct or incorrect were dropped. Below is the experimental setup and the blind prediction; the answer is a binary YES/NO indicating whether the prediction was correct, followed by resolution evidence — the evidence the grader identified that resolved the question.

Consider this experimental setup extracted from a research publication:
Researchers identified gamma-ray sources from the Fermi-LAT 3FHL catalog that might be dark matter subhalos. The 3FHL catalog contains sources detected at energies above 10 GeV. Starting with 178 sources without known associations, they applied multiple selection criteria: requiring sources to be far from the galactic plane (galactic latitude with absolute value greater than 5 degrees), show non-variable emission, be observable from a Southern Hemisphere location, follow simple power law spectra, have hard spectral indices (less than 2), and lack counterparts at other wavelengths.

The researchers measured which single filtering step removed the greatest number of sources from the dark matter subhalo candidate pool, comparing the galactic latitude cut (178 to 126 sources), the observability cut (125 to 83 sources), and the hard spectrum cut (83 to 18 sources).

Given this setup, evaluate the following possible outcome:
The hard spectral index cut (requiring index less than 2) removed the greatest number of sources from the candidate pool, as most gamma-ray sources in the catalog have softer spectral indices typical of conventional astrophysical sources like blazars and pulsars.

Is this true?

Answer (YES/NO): YES